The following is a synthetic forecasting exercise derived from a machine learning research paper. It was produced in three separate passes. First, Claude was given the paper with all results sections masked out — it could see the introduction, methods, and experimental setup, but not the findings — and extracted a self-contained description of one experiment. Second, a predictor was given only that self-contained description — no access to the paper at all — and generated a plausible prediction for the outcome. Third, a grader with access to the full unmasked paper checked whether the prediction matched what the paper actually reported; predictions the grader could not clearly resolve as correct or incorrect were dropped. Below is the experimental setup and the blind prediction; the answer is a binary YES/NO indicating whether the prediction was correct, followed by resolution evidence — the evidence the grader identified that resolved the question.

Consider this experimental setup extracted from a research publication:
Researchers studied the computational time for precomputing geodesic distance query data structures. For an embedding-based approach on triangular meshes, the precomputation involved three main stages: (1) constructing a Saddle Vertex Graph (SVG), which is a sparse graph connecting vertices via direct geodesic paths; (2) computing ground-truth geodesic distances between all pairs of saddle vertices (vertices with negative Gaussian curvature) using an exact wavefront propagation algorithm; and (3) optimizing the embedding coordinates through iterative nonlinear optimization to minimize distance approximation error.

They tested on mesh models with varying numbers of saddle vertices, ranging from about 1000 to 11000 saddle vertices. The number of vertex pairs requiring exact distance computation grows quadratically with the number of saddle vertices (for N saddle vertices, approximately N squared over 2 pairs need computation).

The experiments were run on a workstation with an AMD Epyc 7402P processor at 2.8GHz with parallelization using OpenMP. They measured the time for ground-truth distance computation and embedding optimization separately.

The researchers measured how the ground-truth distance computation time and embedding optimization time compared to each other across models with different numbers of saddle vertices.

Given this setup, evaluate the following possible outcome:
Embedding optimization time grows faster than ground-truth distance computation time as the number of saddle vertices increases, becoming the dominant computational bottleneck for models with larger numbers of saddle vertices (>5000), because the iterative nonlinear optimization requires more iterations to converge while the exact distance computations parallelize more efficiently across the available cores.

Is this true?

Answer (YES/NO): NO